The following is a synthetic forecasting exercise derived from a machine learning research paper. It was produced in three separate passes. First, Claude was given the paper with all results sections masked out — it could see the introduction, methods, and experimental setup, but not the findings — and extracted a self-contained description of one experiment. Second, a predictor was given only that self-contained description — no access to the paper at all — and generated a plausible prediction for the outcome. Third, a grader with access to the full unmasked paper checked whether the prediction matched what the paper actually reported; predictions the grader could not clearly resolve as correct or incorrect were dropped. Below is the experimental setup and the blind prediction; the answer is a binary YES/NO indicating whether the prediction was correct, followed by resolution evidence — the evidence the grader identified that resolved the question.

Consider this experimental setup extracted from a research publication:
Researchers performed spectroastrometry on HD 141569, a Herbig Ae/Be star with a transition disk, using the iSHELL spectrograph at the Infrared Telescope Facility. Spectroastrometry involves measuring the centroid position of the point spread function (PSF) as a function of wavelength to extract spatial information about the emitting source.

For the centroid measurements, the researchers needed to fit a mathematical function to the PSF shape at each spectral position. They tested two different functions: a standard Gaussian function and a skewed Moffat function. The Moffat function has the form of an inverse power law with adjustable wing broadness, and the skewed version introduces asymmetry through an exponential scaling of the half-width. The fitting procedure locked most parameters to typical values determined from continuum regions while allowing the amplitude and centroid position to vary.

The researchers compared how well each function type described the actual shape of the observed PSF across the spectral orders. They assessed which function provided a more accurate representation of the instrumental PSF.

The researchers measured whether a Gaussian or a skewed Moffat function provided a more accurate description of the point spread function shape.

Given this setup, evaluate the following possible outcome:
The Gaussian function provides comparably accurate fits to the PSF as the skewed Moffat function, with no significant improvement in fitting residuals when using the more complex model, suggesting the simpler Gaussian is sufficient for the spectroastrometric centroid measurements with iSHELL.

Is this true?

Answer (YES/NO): NO